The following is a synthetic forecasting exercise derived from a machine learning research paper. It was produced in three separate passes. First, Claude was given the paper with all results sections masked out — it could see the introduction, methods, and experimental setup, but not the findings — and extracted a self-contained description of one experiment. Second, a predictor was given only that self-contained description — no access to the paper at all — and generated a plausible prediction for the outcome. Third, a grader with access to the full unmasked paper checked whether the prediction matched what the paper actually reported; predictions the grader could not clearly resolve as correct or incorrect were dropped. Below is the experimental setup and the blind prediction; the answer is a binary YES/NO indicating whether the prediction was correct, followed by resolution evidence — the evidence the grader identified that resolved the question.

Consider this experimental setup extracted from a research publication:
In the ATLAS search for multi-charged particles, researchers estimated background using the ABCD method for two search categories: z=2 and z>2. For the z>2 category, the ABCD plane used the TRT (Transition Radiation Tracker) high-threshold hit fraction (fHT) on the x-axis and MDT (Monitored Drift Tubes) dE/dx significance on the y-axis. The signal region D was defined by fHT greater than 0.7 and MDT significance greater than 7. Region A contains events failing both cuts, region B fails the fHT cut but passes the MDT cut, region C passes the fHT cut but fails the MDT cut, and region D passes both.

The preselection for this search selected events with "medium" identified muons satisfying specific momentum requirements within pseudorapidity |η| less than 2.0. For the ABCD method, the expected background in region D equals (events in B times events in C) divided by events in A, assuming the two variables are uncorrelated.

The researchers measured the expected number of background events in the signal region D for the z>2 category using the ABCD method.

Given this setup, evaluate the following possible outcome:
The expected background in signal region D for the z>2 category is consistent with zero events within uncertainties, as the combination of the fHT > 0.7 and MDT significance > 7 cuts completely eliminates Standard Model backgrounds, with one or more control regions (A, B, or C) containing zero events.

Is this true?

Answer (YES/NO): NO